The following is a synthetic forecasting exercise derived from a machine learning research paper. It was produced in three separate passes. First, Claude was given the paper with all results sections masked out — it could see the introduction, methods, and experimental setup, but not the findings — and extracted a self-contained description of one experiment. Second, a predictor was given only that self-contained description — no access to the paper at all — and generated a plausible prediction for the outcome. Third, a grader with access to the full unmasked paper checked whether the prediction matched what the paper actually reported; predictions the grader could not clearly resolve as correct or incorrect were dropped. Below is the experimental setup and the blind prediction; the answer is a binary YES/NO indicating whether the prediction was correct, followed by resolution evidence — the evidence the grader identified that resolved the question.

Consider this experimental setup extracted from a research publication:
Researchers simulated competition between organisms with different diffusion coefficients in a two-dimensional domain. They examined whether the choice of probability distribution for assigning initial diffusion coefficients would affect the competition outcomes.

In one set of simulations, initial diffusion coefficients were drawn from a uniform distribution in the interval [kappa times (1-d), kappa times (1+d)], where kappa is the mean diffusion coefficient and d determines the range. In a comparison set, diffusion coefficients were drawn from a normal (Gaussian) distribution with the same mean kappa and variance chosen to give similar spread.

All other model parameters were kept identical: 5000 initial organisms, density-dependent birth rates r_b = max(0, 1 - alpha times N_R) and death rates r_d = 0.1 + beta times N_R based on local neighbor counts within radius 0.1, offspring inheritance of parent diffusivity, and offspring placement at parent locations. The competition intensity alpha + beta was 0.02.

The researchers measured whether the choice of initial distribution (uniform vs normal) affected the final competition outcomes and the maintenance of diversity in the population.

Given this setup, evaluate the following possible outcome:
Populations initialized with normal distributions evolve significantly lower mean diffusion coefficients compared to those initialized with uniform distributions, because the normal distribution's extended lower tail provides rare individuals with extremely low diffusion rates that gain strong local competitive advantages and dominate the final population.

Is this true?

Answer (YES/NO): NO